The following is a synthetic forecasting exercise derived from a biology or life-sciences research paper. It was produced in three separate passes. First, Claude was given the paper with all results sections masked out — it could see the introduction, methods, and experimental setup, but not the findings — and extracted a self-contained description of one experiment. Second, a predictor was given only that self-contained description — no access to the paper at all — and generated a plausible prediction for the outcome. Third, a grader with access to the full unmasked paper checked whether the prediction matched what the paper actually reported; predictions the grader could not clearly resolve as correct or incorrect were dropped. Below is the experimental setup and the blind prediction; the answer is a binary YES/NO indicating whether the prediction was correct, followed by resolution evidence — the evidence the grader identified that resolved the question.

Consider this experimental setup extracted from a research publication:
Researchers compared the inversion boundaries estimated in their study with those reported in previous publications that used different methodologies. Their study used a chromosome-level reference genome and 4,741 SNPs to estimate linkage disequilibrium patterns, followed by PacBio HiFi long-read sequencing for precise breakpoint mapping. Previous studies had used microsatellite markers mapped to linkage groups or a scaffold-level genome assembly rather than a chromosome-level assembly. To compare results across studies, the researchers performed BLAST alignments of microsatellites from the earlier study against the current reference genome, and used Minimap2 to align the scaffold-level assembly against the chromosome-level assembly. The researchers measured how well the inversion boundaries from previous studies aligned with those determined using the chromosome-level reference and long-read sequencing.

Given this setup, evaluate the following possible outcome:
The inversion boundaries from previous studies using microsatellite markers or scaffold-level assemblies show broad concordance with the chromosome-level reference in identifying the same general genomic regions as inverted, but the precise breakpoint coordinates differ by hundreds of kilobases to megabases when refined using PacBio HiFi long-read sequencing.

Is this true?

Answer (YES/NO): NO